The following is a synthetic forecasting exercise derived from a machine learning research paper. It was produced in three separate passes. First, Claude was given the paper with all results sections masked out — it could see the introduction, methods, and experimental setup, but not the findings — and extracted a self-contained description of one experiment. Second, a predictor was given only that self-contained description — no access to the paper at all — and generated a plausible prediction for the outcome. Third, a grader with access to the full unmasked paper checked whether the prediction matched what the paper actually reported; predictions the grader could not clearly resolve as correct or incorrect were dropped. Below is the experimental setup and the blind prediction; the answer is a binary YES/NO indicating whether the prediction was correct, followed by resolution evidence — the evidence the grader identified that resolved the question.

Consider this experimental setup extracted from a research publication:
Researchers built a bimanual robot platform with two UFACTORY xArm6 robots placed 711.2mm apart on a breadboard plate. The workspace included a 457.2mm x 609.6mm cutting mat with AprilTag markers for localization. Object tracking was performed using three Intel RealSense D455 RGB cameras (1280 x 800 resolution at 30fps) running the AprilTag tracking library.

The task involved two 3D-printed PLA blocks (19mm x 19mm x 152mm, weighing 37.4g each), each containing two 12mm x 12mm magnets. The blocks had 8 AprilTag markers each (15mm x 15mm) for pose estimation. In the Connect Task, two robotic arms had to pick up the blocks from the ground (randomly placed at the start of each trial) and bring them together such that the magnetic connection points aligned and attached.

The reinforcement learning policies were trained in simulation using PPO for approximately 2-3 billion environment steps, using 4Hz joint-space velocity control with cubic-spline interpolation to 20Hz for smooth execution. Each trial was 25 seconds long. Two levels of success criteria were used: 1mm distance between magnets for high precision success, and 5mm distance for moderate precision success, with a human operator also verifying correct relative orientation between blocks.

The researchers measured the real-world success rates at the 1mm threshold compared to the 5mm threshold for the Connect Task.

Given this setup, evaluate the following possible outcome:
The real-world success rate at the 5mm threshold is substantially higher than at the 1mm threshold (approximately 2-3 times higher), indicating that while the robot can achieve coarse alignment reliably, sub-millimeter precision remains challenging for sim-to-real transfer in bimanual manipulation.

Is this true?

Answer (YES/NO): NO